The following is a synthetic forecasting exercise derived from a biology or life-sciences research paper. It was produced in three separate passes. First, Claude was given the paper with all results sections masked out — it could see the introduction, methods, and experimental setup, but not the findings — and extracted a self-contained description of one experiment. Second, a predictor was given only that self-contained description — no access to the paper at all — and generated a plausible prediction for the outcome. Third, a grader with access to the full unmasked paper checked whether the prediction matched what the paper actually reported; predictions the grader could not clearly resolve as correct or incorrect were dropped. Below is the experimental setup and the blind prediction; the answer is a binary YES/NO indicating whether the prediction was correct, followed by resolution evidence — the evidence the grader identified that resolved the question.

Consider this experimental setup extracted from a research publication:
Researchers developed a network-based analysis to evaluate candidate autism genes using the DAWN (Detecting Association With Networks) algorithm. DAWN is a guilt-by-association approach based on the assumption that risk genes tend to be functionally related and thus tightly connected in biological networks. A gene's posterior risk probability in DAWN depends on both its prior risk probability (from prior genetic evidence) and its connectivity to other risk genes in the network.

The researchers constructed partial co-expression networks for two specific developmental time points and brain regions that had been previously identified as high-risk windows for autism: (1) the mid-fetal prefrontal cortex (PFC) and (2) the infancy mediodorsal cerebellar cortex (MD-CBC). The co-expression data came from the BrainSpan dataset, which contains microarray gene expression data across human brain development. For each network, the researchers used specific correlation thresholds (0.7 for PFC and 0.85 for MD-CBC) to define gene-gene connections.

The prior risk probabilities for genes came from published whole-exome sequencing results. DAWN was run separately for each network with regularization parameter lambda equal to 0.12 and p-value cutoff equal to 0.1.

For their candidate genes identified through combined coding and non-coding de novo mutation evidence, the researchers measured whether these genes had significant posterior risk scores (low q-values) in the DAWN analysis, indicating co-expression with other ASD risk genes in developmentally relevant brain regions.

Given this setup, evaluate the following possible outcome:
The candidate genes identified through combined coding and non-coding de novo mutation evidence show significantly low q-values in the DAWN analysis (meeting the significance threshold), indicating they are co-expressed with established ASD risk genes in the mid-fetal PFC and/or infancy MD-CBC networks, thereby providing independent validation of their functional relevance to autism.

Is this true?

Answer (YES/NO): YES